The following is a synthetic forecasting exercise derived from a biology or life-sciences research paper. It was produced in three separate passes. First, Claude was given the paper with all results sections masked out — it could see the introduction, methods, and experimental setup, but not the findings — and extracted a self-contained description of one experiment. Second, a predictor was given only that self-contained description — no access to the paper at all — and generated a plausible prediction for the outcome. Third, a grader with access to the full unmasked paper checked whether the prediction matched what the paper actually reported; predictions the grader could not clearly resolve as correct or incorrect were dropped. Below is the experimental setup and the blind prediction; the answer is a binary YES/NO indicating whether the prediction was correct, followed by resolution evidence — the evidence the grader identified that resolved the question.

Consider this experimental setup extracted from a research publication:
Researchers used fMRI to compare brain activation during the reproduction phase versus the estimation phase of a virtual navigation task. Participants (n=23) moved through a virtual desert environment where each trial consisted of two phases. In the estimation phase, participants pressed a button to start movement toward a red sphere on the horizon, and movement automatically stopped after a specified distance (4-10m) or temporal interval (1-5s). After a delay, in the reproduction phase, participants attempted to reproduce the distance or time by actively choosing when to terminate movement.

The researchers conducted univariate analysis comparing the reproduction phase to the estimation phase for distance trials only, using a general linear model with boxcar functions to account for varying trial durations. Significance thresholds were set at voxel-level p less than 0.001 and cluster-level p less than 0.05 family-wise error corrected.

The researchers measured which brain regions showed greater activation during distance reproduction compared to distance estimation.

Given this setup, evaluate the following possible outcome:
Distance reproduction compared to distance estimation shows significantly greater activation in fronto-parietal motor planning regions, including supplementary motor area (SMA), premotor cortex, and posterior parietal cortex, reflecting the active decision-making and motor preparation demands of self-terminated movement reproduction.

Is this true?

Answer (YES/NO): NO